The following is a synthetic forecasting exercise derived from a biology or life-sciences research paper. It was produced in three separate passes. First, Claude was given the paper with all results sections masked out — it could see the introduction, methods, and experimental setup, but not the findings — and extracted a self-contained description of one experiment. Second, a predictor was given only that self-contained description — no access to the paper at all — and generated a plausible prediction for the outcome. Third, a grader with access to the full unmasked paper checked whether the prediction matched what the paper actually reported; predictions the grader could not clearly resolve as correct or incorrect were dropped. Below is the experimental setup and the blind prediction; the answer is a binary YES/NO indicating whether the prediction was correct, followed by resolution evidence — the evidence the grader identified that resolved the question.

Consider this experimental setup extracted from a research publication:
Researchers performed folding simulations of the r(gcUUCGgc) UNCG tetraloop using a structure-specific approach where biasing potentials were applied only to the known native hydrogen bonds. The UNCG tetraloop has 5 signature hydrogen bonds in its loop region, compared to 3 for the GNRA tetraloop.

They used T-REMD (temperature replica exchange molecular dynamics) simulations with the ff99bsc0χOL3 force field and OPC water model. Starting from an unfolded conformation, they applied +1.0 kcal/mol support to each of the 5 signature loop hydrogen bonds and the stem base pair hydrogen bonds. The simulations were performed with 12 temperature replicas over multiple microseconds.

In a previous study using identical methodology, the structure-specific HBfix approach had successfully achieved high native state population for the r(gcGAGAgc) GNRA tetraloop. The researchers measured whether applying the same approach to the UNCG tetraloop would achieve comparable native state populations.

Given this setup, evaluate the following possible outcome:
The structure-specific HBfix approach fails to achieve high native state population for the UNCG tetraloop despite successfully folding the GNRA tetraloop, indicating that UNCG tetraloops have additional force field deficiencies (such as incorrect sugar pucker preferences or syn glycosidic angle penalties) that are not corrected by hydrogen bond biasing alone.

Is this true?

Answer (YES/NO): NO